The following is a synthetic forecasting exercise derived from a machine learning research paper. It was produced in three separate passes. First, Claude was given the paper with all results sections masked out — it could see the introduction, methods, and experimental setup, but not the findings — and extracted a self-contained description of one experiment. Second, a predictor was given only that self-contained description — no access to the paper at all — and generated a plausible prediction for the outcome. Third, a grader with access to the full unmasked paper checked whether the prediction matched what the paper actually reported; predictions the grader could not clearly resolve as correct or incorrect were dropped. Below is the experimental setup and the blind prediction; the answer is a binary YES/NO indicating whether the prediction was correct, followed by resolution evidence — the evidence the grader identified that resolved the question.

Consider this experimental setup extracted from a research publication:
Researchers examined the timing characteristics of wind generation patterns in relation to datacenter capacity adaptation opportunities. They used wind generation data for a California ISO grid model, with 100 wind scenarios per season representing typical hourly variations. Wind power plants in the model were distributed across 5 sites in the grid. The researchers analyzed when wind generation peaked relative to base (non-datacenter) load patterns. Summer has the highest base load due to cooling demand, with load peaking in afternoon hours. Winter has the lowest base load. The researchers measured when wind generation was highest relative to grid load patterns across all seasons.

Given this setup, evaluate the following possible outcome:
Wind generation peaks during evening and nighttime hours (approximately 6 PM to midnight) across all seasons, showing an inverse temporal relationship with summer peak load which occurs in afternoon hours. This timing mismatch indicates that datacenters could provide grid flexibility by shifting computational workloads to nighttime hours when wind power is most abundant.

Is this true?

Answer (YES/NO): NO